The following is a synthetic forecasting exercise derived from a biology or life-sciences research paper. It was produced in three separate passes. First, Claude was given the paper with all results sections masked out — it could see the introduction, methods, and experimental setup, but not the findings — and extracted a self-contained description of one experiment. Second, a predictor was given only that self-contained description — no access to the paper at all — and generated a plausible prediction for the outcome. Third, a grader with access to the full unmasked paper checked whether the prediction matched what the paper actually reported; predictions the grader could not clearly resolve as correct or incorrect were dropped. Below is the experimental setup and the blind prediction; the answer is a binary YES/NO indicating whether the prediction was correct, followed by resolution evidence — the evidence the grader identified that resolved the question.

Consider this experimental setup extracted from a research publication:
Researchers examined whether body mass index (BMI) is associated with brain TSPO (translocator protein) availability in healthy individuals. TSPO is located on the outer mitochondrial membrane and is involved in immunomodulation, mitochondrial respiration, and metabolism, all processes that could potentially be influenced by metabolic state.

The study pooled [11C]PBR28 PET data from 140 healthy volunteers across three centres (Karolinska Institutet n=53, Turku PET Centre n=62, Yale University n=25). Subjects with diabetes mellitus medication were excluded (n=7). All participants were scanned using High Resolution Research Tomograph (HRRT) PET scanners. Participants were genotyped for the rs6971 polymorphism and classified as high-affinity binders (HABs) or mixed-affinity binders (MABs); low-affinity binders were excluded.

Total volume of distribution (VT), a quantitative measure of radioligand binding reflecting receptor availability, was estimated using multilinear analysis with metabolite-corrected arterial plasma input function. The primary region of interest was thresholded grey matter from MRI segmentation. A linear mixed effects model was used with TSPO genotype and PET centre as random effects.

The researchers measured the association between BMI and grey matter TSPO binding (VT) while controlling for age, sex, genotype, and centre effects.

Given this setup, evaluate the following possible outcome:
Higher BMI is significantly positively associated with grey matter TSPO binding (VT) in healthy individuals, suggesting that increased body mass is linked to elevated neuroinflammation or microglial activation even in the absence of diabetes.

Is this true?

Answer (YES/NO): NO